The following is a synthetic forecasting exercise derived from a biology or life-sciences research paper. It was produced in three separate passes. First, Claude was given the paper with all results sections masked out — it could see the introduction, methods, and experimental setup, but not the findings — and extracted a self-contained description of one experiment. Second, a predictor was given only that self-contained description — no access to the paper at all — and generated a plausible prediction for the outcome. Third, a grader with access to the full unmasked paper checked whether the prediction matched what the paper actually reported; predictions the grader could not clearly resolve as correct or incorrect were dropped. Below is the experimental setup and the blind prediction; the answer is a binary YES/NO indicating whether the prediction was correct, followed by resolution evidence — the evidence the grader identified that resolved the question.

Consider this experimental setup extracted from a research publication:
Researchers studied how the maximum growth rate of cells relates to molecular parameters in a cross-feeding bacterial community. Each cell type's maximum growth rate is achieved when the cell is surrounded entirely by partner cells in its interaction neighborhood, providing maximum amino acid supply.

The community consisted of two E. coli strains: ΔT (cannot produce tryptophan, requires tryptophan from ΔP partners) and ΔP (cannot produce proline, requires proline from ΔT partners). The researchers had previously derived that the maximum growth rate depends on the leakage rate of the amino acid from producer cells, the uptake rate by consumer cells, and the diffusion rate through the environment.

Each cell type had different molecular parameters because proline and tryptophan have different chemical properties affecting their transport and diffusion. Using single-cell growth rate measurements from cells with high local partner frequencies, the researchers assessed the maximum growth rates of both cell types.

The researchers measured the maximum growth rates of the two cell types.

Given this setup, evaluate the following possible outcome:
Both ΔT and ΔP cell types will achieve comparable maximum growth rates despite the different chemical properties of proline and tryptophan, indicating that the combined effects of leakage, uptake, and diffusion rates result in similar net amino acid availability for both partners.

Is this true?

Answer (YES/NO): NO